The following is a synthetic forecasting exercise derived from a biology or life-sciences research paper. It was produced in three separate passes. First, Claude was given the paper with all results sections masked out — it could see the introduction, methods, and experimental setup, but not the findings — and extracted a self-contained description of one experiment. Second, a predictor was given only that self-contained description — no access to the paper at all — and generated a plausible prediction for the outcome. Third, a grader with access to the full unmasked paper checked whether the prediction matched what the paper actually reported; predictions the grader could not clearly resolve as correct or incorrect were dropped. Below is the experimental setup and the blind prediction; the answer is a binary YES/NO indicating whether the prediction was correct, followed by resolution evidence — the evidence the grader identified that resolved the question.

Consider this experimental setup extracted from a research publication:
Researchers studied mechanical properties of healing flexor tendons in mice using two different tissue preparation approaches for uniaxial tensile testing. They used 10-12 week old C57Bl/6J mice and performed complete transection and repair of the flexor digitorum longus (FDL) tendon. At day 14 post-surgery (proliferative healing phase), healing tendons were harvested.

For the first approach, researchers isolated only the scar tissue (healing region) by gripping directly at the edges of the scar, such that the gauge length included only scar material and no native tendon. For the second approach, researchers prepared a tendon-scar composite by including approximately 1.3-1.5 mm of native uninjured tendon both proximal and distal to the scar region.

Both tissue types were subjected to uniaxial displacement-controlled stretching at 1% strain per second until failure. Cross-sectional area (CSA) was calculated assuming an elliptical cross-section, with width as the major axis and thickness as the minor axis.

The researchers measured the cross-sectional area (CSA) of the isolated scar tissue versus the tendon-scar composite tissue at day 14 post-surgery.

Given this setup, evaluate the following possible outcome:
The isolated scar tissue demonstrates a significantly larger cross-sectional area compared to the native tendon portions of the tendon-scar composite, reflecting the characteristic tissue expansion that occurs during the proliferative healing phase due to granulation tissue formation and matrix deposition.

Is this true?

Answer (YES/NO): YES